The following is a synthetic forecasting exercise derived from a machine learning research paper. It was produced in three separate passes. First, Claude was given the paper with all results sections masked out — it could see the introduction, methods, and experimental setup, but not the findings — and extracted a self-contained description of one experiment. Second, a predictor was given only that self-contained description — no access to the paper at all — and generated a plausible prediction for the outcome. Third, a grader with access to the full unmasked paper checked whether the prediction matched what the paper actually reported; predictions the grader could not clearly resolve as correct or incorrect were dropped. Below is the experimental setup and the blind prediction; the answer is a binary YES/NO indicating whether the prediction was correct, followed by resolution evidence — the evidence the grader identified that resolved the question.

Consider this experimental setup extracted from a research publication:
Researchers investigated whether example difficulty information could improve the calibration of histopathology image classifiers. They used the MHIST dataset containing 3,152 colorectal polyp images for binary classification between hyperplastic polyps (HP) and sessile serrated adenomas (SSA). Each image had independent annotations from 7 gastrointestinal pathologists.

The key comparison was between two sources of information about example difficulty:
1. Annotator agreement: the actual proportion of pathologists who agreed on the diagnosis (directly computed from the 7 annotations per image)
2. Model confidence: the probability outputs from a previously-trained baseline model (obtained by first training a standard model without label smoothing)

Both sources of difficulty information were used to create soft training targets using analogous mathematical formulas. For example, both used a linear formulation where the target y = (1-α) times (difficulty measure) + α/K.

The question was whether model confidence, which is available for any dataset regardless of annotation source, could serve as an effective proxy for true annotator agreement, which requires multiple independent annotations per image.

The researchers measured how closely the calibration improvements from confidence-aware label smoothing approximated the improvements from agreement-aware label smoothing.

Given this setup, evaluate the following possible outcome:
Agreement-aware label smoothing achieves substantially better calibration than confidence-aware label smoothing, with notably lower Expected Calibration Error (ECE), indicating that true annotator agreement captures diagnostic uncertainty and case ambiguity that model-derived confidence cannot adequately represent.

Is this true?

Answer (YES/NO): NO